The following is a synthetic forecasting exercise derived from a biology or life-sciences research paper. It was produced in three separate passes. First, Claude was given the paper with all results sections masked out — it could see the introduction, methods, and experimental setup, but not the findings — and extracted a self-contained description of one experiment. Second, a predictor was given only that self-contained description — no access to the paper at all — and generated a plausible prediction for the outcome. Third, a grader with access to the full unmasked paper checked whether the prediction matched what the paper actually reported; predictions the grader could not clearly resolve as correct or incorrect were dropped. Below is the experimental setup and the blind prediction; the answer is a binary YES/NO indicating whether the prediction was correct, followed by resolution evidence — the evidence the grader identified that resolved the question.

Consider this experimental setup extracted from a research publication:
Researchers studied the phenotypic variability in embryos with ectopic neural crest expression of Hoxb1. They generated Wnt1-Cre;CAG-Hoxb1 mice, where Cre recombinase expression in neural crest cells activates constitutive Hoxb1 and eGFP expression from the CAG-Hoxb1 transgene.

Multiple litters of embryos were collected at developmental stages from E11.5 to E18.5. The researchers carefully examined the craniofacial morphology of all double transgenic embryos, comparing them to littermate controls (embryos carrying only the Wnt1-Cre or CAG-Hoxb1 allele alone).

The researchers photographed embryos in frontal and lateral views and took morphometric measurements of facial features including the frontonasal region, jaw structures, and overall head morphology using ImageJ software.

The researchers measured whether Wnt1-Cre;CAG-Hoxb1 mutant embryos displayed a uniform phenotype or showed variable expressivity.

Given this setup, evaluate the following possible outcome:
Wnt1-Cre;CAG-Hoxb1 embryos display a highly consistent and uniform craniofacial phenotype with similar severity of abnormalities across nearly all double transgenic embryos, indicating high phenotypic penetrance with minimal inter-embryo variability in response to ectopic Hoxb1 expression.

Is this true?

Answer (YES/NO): NO